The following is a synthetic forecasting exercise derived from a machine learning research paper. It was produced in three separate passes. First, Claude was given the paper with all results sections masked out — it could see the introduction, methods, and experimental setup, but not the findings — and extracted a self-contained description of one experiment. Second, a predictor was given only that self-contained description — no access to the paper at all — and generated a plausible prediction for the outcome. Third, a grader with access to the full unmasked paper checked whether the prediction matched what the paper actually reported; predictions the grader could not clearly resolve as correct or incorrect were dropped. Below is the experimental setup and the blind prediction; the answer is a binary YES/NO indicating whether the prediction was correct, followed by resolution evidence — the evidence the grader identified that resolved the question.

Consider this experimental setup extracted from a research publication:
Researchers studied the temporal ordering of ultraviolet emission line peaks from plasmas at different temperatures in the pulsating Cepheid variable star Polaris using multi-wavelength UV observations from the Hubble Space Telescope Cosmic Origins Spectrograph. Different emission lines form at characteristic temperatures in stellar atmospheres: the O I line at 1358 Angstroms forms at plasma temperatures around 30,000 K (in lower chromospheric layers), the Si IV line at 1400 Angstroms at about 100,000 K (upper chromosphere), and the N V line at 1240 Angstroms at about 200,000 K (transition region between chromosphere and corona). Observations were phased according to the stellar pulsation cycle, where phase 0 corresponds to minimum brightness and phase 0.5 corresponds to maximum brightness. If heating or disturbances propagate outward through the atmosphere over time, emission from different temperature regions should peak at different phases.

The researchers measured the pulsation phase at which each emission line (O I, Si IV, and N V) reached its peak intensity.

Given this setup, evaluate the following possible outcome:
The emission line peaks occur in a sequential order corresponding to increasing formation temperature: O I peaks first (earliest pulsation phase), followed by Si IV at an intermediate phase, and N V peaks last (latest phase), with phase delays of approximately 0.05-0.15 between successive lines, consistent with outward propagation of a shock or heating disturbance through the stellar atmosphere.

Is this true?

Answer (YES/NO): YES